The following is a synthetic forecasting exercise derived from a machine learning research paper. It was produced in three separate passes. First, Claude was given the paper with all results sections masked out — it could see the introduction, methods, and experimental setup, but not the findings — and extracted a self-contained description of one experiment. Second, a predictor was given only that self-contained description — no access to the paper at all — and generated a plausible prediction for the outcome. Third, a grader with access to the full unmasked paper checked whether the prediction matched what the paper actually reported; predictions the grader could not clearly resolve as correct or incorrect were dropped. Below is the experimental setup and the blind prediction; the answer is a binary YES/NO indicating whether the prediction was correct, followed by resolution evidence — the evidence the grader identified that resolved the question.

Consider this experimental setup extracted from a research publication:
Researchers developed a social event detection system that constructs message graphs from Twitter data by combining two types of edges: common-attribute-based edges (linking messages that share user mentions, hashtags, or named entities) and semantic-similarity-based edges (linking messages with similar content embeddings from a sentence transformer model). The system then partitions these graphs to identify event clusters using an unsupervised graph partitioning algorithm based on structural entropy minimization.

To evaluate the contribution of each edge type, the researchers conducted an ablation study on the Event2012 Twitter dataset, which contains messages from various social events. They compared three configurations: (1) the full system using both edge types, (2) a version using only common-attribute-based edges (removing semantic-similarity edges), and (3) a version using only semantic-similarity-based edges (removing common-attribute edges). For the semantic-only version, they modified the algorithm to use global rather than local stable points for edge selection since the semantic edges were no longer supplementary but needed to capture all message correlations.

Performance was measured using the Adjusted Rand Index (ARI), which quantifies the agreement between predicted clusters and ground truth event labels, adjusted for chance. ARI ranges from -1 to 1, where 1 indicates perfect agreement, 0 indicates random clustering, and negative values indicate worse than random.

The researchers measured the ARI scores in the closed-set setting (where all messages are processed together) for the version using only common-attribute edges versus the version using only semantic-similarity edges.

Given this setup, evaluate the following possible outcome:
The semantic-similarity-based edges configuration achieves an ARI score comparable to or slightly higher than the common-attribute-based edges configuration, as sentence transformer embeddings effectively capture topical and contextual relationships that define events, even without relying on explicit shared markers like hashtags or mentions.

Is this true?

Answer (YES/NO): NO